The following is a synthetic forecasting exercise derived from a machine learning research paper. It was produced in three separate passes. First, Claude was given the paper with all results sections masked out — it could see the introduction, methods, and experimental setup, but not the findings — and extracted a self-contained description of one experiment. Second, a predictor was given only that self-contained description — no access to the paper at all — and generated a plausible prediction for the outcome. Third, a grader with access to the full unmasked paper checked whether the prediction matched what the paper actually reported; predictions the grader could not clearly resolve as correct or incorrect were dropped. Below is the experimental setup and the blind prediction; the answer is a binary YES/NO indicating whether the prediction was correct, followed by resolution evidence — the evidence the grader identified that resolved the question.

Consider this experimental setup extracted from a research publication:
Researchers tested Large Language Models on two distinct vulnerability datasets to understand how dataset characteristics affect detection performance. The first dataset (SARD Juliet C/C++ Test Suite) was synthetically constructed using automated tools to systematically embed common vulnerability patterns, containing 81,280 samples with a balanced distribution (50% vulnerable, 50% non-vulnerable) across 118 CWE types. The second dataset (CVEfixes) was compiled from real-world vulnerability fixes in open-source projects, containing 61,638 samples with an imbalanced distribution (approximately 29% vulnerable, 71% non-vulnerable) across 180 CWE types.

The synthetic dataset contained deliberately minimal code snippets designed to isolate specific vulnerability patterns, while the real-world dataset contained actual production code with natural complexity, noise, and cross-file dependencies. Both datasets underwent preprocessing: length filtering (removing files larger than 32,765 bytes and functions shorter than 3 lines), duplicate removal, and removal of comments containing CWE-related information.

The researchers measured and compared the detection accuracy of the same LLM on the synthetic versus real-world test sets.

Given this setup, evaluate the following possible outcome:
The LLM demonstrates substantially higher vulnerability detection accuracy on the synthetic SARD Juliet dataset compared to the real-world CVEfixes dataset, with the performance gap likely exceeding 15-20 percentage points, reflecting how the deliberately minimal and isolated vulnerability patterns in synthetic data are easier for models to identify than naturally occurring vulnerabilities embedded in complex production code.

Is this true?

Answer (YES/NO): YES